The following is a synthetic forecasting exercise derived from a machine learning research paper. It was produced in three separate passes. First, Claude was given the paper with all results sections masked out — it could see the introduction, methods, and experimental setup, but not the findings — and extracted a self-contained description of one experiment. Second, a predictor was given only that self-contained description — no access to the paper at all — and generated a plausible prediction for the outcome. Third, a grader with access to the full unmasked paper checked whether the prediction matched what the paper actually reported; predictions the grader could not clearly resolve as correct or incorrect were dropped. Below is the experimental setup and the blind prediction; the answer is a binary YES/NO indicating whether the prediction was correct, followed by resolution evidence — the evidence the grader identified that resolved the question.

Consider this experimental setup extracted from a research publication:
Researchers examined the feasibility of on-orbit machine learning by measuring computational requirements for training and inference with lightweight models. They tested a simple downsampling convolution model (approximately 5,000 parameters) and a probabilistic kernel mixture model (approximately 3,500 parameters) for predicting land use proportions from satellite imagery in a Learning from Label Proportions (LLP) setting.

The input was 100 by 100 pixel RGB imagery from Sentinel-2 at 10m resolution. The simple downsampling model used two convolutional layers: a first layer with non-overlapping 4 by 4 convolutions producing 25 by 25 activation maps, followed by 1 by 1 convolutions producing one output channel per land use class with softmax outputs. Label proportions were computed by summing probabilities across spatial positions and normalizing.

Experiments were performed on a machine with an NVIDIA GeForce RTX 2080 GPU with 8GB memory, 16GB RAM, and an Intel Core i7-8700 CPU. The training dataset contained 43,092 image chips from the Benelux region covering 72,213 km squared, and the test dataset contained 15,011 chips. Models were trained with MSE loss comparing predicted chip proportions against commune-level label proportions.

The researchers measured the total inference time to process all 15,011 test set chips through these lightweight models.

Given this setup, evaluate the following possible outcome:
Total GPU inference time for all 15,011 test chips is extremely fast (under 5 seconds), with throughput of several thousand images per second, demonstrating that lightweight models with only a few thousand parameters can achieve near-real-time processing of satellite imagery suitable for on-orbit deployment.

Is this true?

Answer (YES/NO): YES